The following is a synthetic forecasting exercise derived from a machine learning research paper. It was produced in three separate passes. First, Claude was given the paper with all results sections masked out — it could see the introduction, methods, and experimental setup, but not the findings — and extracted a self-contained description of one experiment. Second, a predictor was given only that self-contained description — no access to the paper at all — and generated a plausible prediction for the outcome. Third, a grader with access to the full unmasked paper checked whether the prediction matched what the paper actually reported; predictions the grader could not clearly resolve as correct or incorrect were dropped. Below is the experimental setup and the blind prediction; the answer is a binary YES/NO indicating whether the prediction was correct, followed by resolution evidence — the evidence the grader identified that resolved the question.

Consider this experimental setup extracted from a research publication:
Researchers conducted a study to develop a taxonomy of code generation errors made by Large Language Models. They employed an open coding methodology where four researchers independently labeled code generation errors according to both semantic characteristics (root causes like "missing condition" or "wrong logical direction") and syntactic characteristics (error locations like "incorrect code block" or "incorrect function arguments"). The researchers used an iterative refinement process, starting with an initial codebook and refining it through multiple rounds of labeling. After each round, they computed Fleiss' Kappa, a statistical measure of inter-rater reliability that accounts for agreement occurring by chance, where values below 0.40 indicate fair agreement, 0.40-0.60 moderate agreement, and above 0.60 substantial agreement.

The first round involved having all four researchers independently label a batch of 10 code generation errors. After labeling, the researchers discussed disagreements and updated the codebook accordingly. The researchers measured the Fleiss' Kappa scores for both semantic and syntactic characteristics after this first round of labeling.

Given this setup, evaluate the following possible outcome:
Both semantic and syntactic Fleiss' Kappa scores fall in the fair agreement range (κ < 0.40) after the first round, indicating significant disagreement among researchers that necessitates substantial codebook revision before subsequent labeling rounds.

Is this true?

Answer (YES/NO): YES